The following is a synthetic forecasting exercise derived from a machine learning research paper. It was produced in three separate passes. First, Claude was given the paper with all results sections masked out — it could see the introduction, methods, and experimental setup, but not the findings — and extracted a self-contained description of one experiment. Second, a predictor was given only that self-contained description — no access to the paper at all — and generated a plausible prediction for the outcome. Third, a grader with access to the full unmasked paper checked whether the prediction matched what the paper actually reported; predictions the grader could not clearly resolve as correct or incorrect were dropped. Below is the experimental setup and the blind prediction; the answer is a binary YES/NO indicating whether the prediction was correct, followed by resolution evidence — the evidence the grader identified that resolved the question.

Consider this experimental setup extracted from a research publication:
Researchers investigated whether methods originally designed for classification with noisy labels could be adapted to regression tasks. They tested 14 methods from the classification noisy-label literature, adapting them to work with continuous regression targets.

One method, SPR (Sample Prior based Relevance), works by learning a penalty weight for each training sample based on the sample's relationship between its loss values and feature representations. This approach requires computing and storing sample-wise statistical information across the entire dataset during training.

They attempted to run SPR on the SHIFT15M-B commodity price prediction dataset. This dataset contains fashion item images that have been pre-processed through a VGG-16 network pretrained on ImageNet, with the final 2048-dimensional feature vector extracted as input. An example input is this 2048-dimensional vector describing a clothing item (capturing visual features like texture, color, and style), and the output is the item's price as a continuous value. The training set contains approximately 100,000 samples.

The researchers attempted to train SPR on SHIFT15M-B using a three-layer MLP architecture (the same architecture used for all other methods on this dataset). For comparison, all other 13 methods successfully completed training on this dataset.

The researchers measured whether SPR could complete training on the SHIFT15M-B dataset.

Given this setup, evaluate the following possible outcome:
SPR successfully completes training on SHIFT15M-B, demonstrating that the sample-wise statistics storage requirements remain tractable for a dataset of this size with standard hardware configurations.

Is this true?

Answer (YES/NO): NO